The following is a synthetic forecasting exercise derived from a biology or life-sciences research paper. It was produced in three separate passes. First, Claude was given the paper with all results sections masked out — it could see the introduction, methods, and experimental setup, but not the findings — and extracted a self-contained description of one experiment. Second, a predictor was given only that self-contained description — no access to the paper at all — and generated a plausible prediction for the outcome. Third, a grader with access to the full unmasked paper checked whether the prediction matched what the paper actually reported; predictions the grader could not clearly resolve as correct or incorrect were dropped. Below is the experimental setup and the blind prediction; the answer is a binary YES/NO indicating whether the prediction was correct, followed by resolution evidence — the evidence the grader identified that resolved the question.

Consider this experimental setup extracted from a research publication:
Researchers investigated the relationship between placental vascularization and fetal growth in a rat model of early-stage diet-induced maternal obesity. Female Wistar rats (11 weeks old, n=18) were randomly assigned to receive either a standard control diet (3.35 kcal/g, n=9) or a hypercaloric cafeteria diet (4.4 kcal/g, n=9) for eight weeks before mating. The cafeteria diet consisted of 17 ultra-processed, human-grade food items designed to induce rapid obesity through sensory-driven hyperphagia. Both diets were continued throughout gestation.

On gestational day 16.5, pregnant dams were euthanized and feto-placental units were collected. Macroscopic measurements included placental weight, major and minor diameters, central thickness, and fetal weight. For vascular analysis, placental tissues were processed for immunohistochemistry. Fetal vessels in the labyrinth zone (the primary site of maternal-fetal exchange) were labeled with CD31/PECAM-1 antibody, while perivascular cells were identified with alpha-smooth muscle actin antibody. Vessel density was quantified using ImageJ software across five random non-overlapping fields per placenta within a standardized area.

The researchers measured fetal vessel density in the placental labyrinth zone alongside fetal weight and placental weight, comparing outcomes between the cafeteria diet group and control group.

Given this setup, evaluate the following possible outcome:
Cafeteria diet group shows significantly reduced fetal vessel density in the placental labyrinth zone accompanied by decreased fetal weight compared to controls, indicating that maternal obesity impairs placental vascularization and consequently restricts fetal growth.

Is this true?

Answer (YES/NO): NO